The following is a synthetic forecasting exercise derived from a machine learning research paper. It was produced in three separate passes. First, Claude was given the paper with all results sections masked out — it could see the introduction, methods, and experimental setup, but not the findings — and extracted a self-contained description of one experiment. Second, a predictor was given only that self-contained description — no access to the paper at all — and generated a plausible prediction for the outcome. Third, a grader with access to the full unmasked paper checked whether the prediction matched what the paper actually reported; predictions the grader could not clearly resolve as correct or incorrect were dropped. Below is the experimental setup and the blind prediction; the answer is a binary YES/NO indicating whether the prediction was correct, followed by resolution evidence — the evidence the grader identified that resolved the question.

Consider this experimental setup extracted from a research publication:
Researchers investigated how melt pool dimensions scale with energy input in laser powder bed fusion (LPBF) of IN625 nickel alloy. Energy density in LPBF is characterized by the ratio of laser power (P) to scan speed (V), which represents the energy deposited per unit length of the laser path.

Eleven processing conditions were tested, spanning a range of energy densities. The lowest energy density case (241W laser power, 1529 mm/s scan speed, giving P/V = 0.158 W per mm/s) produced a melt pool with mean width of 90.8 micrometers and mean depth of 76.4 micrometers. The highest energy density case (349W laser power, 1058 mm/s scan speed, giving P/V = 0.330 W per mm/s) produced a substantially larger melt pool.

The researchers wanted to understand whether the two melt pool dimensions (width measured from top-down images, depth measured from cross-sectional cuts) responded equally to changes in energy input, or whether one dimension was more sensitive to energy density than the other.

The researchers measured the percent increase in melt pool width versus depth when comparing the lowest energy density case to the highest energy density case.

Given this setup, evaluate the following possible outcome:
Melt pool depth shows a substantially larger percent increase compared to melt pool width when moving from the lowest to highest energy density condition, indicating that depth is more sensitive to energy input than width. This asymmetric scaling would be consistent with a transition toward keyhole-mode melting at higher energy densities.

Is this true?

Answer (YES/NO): YES